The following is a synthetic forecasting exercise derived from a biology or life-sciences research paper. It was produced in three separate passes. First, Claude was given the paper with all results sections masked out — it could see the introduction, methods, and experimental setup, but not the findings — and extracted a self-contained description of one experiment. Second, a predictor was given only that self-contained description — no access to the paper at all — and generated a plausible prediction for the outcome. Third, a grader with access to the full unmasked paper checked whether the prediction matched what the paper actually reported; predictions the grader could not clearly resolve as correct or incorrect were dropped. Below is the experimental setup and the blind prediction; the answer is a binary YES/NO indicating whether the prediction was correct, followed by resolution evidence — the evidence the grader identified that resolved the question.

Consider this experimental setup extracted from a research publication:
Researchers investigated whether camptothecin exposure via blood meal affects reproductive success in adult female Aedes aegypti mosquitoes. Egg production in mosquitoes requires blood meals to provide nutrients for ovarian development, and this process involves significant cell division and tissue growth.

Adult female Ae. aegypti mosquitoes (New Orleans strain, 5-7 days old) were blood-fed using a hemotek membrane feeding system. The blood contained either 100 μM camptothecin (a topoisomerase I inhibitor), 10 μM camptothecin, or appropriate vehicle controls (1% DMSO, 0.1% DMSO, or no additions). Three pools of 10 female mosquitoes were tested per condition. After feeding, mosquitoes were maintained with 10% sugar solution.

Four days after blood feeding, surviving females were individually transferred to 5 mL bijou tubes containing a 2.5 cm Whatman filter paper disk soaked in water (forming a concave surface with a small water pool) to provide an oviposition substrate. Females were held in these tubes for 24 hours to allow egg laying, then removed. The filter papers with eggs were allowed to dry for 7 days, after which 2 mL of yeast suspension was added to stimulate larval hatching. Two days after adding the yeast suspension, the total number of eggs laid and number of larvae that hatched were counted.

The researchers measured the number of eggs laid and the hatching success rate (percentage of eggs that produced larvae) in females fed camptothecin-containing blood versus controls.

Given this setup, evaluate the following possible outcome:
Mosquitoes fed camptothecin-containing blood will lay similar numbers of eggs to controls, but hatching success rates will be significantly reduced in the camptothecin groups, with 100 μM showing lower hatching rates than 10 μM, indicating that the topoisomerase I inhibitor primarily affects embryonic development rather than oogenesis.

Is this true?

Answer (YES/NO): NO